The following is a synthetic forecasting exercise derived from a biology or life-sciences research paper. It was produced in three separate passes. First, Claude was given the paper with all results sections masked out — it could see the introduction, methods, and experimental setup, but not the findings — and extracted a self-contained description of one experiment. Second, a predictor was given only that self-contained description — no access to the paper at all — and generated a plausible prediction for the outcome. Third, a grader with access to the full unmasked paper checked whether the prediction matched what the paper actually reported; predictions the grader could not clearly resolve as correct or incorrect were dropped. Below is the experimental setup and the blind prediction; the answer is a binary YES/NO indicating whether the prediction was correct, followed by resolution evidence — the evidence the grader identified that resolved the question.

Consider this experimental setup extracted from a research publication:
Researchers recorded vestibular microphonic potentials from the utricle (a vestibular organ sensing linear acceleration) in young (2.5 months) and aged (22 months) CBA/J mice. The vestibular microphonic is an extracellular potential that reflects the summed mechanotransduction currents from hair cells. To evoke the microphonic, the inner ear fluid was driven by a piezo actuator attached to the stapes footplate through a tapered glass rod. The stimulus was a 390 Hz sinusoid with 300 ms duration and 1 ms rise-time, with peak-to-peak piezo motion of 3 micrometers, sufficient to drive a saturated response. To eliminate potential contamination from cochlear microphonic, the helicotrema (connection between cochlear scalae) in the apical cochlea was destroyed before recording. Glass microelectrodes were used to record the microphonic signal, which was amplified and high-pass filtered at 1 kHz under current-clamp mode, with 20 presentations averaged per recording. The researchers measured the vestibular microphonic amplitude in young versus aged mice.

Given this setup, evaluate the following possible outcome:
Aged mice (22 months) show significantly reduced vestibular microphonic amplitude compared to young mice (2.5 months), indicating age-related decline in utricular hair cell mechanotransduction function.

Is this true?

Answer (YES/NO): YES